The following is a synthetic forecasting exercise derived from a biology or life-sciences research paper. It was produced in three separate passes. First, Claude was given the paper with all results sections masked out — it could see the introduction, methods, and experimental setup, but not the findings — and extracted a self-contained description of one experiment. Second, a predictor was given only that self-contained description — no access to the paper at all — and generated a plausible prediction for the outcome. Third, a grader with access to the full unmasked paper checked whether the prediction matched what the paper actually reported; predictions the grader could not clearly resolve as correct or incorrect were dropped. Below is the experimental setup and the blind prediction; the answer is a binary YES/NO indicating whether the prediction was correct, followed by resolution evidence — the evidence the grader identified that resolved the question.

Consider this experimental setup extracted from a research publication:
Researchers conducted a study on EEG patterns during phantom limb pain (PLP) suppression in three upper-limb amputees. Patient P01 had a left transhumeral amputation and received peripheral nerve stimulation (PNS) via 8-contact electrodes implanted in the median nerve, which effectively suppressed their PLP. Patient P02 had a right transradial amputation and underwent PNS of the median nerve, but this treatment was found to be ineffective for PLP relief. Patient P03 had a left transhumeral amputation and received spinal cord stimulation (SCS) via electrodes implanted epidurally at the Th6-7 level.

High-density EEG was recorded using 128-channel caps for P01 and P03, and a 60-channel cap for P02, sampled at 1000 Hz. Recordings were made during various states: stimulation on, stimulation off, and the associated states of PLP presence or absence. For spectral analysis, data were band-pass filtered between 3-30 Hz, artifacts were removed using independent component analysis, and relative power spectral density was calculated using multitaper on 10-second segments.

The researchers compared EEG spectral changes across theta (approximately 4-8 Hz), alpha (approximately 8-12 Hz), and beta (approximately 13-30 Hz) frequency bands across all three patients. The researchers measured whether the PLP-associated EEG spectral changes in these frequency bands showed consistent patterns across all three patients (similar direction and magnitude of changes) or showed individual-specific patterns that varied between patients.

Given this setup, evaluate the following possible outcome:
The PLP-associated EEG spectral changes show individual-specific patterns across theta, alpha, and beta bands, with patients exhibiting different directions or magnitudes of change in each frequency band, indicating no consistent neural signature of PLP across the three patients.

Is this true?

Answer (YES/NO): YES